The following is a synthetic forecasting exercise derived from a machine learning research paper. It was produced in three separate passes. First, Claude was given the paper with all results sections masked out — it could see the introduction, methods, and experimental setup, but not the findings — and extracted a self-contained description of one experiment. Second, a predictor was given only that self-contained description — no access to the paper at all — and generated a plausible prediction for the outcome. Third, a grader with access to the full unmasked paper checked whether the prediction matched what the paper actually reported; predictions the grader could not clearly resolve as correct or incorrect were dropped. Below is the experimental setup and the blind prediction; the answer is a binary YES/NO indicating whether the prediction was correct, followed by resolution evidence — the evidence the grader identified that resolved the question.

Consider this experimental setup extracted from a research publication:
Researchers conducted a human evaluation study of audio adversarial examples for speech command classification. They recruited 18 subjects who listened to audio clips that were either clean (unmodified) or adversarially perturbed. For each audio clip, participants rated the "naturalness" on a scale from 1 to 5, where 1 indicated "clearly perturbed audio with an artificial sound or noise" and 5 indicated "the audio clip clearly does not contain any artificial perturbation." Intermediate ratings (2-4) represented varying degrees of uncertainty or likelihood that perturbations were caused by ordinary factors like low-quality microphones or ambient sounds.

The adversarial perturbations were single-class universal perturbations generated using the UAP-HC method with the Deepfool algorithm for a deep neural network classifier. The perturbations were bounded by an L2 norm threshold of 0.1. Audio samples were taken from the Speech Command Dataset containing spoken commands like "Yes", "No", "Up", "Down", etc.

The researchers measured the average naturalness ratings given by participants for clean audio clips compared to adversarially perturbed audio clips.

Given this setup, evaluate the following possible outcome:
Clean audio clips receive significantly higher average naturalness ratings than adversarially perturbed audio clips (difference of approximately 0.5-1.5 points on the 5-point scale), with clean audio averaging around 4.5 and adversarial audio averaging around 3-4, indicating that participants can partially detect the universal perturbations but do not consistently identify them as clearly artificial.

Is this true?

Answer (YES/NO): NO